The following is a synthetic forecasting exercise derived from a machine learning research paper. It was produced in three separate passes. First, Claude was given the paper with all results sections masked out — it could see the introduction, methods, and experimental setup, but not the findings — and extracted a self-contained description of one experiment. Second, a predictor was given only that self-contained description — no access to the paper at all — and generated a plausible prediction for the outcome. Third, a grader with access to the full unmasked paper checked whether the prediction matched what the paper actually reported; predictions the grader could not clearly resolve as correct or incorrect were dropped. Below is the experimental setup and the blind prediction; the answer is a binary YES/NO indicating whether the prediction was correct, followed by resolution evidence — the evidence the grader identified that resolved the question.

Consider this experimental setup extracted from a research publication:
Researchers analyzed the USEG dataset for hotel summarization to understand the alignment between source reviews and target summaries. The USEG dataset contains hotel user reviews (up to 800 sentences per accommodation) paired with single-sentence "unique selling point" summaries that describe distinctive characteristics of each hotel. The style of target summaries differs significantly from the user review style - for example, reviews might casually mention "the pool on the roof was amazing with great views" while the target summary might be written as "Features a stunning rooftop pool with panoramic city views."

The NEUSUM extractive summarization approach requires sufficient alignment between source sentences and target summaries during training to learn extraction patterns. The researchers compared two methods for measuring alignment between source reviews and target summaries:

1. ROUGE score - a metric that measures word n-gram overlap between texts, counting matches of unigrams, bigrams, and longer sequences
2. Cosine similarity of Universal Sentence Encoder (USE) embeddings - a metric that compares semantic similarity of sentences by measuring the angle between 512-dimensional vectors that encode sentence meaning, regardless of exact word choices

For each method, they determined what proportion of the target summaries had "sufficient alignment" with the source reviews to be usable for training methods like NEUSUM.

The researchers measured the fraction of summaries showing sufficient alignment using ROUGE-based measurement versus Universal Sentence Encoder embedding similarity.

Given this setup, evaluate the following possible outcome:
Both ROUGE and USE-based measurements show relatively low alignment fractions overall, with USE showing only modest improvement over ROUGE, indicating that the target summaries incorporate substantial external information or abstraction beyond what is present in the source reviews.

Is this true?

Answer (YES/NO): NO